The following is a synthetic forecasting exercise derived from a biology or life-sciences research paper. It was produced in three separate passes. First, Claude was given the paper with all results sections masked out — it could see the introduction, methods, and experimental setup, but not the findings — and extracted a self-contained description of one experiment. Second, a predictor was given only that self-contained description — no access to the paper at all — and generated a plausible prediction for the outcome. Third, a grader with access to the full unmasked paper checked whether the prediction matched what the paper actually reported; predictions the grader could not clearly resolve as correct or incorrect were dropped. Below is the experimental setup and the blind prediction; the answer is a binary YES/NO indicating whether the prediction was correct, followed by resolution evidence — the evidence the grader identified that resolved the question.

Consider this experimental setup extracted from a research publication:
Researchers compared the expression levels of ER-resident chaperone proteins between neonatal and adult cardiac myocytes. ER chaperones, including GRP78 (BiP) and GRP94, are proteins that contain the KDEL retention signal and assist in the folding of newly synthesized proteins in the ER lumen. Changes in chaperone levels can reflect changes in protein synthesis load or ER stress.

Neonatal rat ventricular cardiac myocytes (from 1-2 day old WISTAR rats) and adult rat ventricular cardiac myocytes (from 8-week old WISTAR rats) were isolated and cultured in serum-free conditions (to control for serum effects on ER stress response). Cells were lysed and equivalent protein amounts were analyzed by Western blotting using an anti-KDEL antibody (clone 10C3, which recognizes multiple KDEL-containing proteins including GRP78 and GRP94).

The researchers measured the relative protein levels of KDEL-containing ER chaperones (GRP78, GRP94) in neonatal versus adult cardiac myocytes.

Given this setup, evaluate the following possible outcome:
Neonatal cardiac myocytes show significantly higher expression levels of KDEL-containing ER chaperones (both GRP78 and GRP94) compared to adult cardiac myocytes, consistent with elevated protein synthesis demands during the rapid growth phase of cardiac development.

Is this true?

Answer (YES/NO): YES